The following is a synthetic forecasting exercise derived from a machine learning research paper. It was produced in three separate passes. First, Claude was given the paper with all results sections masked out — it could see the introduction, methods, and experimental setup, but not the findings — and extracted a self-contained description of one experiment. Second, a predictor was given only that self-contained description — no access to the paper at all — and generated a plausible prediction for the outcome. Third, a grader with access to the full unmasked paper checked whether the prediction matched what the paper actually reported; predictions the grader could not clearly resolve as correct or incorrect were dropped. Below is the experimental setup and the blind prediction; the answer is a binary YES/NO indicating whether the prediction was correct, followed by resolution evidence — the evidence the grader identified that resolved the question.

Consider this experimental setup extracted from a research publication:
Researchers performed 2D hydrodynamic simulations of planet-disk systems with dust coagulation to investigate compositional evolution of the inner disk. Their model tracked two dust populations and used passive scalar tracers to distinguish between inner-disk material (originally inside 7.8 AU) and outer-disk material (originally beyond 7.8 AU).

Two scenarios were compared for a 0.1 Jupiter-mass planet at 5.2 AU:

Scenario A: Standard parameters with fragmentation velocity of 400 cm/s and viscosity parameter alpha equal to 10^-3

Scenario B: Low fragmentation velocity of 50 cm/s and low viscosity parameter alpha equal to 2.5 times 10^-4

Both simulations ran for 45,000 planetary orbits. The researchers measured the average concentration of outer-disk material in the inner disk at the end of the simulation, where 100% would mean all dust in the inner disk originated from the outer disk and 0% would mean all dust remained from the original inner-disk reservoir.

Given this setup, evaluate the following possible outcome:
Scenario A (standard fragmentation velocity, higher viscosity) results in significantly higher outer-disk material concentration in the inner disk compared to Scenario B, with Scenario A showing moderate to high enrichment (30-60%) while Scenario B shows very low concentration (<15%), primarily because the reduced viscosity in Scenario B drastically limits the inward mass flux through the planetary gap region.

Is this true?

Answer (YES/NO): NO